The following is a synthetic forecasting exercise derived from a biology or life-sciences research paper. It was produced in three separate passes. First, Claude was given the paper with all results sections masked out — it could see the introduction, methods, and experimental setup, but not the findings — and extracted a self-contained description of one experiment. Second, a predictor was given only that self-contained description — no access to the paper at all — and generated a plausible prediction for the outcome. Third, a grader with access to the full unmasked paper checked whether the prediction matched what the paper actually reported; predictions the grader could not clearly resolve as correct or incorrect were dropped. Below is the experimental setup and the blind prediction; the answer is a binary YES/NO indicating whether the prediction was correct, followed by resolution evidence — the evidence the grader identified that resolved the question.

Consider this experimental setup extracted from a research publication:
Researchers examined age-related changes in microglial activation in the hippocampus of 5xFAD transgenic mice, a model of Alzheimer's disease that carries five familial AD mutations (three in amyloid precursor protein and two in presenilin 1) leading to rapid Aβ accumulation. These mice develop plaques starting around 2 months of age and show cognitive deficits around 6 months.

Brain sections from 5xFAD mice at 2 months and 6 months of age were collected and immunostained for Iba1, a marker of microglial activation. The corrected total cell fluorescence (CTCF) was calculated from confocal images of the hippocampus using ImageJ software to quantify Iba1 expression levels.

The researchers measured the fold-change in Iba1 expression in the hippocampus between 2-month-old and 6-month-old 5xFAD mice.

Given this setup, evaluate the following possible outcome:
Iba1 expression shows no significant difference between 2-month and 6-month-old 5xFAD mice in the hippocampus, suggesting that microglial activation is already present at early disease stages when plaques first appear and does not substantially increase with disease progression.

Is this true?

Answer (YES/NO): NO